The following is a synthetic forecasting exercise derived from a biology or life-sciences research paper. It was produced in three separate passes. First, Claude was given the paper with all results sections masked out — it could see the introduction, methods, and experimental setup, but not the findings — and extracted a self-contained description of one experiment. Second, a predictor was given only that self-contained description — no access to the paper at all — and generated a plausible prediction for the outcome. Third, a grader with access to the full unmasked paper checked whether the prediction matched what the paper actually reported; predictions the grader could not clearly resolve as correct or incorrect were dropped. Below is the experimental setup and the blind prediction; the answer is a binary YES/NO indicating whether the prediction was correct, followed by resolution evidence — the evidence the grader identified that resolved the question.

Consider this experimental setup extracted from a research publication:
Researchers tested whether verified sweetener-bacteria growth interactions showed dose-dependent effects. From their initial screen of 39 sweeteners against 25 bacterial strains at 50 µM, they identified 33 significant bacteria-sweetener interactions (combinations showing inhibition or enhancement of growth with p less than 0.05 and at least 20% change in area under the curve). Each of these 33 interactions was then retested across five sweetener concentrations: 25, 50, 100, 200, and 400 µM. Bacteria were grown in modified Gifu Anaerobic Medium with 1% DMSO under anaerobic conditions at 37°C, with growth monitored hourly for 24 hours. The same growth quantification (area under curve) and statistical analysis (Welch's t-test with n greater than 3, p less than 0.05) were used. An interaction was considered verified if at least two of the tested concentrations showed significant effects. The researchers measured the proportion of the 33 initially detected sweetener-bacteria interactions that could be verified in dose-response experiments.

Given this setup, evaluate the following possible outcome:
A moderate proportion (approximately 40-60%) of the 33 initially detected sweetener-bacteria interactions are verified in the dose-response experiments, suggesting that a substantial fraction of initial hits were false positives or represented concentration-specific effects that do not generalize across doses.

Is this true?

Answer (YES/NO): NO